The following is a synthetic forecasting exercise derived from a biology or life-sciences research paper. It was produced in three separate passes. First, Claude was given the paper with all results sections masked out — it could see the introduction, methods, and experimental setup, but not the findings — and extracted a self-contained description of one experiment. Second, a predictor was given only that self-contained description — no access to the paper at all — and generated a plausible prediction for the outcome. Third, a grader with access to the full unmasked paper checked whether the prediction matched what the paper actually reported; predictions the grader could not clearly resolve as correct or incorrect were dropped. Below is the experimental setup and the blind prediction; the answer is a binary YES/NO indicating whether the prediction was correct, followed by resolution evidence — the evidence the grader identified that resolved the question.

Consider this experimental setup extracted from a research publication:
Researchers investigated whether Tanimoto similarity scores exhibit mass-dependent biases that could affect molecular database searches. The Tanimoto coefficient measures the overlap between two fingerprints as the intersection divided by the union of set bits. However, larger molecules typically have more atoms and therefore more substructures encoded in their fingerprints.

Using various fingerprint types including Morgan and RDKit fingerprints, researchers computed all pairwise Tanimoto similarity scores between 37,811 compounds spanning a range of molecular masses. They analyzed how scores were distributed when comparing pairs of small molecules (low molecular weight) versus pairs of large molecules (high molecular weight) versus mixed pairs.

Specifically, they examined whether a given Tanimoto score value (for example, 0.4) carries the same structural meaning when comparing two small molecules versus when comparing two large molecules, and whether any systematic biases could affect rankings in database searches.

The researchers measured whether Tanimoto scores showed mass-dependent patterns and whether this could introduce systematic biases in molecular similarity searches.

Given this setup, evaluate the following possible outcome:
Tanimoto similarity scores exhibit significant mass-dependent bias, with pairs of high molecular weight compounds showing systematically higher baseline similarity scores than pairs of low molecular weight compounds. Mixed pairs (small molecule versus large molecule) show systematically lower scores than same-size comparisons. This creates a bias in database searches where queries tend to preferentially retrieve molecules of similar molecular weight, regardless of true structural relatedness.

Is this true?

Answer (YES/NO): NO